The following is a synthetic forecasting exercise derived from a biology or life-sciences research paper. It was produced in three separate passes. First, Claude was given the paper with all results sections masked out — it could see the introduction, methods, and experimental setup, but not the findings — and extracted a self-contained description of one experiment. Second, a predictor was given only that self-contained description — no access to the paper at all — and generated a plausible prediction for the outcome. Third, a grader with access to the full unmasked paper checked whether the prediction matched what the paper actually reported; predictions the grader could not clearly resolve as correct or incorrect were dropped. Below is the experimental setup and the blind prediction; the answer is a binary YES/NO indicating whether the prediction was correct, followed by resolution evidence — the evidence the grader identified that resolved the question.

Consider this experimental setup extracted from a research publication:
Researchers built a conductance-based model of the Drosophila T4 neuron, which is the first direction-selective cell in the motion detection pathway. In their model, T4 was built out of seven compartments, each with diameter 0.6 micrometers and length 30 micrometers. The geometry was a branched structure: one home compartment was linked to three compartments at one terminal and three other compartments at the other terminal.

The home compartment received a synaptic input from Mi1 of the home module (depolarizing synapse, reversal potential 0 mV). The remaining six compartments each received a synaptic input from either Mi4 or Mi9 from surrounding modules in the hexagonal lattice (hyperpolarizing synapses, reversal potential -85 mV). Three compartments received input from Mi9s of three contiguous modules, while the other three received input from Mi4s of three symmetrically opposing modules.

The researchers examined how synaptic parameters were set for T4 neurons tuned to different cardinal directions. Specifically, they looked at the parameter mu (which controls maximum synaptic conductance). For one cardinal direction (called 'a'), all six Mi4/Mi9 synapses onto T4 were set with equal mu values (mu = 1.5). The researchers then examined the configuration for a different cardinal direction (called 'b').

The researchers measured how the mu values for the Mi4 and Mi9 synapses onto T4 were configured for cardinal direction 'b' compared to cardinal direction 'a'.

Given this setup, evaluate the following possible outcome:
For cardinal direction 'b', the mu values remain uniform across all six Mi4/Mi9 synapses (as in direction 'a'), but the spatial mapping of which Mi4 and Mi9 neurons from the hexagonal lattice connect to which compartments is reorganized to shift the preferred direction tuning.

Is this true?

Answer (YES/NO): NO